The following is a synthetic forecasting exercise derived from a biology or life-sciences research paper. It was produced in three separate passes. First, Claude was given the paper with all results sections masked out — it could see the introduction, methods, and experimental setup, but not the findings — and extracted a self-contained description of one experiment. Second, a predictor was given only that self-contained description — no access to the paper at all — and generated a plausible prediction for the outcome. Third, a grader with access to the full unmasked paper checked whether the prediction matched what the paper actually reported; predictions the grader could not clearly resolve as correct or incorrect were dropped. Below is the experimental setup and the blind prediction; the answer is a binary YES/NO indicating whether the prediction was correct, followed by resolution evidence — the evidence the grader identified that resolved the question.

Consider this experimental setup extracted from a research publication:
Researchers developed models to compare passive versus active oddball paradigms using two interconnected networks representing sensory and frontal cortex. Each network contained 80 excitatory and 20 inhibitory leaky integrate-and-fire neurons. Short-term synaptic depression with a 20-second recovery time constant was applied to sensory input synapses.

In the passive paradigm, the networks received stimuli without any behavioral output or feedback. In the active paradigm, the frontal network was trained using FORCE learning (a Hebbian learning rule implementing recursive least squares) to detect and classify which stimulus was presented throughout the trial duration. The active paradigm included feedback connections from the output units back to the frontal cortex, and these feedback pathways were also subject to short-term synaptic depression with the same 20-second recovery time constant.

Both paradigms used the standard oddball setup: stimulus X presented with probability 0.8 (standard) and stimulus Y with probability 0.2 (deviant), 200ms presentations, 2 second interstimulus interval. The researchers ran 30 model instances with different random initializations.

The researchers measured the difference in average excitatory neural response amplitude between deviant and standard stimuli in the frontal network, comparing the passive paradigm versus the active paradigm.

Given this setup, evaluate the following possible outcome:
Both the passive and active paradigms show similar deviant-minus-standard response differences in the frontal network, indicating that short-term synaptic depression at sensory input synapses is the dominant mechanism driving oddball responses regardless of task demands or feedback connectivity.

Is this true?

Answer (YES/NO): NO